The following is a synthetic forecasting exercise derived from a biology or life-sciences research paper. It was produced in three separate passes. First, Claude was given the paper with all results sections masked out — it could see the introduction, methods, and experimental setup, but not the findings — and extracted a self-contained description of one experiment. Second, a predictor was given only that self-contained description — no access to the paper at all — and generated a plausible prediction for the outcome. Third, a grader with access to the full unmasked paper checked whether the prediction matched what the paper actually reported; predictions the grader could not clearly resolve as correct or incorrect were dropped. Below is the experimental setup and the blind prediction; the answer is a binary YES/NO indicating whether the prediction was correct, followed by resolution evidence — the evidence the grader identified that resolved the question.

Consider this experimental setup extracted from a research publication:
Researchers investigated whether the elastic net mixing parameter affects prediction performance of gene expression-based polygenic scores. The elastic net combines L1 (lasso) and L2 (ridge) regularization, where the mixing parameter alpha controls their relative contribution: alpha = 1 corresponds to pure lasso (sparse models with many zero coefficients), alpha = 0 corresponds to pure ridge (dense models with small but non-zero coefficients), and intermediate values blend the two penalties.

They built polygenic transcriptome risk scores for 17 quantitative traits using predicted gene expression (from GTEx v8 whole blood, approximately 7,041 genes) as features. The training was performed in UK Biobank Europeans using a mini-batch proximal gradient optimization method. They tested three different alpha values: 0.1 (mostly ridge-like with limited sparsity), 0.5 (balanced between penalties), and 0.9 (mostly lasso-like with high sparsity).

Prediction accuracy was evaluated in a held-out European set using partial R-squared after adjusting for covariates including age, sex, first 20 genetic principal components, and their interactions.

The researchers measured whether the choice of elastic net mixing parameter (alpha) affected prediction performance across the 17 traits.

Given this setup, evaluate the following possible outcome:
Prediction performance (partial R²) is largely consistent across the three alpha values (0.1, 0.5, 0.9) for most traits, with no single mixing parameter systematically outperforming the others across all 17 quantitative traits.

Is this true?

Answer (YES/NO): YES